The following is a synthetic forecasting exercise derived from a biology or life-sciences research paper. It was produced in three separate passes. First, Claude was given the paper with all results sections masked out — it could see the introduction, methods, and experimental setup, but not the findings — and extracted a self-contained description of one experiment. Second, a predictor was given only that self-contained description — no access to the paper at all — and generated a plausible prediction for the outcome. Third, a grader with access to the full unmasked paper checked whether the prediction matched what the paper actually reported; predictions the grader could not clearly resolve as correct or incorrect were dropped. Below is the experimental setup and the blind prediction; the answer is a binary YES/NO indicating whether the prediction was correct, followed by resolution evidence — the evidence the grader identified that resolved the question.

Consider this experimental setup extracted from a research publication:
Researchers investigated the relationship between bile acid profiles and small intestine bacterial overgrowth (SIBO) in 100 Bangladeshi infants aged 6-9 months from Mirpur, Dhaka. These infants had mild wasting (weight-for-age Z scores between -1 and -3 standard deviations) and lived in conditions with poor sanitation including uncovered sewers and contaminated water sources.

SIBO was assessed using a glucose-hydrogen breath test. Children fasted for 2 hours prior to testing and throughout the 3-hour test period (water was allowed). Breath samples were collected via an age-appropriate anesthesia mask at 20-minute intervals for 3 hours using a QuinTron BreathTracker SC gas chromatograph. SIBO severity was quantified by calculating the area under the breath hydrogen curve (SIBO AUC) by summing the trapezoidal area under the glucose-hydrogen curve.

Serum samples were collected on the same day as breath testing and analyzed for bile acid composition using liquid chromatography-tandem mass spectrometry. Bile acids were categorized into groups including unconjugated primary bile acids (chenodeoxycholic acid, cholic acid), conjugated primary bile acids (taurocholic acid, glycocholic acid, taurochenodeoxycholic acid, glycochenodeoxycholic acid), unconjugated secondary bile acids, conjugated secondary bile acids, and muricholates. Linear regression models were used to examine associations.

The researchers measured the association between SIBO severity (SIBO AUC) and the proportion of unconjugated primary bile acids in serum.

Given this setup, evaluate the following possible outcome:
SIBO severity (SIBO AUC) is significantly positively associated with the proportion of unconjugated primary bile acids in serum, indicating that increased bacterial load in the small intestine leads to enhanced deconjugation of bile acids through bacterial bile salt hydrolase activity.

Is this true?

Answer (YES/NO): NO